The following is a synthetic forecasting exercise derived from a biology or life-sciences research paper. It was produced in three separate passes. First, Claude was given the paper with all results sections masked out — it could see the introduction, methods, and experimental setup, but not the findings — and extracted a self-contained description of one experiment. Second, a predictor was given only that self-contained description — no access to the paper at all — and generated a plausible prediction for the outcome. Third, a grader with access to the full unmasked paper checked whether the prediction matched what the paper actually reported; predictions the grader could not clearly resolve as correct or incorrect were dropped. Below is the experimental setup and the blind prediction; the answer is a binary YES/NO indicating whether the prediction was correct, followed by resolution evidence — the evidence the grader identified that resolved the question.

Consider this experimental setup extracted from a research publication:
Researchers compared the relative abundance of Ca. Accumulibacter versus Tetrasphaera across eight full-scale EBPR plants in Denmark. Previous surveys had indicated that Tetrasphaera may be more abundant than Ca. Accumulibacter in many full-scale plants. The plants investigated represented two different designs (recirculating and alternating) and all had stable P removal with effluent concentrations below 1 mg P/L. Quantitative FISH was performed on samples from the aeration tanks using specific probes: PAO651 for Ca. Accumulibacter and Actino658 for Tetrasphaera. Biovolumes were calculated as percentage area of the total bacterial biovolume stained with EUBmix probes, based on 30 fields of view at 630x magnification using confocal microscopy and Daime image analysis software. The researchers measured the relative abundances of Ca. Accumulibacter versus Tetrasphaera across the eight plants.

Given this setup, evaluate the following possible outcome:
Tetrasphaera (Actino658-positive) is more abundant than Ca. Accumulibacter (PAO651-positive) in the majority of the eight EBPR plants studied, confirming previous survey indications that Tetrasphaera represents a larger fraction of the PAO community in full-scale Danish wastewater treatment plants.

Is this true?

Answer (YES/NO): YES